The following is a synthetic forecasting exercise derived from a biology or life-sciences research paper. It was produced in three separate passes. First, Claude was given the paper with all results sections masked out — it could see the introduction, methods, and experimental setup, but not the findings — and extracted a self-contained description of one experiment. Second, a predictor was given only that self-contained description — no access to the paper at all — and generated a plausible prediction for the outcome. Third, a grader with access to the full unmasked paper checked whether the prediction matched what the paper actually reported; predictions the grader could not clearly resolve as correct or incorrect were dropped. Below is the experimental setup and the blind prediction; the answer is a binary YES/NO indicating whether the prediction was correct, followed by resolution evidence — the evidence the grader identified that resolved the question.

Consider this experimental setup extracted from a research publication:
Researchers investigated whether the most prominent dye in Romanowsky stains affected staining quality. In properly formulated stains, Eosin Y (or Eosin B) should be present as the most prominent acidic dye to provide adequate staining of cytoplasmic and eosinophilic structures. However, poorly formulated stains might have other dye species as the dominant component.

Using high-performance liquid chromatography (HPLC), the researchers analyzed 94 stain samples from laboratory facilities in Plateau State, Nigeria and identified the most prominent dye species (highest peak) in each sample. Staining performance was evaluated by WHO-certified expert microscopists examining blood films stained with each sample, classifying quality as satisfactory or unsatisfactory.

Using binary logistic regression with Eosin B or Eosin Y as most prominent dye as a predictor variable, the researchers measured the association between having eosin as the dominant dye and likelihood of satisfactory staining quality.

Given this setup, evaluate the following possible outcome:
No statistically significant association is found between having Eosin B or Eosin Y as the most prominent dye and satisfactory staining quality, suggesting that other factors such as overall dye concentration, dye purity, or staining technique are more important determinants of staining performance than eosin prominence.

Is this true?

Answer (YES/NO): YES